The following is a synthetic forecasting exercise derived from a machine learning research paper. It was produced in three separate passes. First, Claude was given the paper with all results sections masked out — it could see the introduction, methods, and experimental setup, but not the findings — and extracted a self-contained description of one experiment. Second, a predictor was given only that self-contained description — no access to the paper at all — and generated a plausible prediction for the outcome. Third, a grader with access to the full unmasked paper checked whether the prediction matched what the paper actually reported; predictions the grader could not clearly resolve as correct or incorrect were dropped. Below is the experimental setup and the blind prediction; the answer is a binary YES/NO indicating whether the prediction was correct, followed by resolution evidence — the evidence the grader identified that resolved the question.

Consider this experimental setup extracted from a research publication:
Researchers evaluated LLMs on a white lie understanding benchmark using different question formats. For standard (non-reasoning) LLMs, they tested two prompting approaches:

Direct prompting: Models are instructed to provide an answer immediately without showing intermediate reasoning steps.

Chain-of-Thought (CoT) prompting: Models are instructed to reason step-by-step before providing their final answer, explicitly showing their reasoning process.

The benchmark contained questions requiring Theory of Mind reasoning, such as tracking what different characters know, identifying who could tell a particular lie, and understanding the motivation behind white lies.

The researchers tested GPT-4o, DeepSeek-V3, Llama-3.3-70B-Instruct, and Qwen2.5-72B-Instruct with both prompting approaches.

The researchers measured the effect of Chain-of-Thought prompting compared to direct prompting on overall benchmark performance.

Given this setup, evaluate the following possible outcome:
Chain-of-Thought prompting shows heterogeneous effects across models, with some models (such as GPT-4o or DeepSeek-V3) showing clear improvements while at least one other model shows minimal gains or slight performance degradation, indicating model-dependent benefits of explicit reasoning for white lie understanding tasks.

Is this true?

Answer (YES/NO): NO